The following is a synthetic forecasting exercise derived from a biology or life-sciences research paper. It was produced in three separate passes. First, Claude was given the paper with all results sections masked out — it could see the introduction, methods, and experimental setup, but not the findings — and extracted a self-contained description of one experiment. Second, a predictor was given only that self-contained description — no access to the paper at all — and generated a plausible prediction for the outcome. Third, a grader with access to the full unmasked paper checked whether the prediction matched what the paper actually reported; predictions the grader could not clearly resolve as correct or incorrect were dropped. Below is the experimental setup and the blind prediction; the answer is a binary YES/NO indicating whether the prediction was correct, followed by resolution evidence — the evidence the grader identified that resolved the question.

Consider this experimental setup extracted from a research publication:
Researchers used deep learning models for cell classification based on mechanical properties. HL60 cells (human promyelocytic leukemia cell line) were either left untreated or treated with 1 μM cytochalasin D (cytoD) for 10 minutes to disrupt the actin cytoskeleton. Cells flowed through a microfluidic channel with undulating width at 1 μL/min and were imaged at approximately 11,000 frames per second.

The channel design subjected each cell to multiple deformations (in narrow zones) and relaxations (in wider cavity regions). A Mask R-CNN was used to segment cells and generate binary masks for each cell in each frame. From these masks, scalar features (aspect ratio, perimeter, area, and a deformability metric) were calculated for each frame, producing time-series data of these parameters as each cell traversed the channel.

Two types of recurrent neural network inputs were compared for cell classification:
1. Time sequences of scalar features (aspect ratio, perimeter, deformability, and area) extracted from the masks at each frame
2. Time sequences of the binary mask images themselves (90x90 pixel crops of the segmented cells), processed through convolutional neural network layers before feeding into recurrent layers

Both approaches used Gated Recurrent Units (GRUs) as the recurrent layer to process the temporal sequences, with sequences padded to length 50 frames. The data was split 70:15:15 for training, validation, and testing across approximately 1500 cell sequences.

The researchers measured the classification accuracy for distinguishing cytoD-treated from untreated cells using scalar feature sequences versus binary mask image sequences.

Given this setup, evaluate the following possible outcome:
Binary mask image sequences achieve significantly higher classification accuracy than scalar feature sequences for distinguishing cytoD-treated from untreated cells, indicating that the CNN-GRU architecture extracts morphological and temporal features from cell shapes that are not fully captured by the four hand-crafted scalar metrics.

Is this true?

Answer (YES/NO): YES